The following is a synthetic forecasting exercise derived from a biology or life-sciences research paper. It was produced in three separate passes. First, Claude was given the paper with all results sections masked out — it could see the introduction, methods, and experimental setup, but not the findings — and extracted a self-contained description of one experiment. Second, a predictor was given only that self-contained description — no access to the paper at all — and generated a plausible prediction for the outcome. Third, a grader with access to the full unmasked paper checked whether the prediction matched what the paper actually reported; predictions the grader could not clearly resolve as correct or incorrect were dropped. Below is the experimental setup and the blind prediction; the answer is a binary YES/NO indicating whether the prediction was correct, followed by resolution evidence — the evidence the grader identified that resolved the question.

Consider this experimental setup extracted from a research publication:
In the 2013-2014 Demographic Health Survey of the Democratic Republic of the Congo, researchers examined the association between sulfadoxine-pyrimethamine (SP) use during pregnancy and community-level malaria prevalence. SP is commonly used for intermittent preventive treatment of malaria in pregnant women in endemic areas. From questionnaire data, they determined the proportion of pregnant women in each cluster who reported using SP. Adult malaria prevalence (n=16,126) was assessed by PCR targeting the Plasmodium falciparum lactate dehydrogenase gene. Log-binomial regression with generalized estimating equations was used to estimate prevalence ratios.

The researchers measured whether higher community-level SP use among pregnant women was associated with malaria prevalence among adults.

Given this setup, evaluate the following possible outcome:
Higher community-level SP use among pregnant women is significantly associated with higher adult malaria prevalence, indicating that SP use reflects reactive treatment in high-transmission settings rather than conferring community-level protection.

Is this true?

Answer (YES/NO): NO